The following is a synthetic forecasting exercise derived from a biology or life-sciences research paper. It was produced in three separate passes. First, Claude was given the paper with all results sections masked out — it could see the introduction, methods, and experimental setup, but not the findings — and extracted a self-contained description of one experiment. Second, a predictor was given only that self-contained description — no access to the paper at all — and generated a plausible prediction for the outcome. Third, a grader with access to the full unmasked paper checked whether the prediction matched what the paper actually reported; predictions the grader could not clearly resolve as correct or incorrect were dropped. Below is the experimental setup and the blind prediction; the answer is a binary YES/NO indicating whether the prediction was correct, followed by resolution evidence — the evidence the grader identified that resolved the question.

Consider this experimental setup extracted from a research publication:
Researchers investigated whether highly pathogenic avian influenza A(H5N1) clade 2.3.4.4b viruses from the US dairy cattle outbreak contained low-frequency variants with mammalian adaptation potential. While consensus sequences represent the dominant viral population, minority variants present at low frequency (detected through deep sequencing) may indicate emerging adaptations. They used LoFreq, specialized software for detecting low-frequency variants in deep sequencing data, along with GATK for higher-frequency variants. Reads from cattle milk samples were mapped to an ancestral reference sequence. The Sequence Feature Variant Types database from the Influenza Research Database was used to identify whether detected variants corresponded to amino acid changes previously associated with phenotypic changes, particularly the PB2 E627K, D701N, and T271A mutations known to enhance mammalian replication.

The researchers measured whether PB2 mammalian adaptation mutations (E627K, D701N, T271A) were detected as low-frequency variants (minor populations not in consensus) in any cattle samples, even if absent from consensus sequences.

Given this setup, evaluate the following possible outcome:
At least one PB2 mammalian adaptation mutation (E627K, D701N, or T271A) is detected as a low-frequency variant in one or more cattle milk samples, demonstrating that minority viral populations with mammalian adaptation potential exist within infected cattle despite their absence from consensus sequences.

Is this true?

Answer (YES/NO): YES